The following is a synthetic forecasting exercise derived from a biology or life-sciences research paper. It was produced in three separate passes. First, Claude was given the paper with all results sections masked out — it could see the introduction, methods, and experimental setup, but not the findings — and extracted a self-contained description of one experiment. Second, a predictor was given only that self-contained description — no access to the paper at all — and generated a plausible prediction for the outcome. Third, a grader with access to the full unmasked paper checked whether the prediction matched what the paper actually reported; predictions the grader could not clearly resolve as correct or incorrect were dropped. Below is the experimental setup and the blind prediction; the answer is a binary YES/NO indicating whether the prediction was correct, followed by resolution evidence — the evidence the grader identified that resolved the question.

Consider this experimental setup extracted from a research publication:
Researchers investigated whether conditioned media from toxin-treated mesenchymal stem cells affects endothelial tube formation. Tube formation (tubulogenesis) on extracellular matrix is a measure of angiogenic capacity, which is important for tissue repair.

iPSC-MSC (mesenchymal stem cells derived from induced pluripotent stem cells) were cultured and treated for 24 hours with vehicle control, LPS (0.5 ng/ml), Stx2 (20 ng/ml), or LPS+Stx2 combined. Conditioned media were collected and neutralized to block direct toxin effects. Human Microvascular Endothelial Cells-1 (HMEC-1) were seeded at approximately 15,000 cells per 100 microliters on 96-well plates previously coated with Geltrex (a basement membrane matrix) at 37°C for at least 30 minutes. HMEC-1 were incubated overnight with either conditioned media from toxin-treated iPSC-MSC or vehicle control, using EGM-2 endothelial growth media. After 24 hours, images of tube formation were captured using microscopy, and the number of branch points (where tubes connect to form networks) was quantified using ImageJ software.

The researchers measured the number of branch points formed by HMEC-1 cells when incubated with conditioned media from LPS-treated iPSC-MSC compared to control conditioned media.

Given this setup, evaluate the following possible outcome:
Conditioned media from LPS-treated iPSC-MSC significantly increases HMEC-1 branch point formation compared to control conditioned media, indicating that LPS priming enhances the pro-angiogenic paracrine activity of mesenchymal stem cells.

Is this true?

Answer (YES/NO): NO